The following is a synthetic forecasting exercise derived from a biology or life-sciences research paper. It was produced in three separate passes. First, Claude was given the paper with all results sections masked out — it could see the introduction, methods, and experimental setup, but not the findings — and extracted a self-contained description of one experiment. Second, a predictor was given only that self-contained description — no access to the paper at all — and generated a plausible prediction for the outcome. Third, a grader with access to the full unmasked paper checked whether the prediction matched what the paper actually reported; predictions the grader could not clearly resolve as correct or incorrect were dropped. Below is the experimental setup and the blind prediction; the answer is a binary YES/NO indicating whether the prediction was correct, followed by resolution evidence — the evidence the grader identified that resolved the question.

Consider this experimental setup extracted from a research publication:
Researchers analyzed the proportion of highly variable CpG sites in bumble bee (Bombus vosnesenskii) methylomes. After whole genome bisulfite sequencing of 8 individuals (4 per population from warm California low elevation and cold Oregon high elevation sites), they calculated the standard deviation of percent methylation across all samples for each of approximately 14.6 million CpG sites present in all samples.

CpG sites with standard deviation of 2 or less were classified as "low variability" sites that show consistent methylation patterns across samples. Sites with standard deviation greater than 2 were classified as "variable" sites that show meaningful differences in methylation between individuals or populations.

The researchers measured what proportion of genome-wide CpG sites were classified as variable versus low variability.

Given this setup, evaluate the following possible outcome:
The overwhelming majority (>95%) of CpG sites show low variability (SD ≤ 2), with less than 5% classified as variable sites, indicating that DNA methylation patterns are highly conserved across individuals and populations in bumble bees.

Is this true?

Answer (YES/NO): NO